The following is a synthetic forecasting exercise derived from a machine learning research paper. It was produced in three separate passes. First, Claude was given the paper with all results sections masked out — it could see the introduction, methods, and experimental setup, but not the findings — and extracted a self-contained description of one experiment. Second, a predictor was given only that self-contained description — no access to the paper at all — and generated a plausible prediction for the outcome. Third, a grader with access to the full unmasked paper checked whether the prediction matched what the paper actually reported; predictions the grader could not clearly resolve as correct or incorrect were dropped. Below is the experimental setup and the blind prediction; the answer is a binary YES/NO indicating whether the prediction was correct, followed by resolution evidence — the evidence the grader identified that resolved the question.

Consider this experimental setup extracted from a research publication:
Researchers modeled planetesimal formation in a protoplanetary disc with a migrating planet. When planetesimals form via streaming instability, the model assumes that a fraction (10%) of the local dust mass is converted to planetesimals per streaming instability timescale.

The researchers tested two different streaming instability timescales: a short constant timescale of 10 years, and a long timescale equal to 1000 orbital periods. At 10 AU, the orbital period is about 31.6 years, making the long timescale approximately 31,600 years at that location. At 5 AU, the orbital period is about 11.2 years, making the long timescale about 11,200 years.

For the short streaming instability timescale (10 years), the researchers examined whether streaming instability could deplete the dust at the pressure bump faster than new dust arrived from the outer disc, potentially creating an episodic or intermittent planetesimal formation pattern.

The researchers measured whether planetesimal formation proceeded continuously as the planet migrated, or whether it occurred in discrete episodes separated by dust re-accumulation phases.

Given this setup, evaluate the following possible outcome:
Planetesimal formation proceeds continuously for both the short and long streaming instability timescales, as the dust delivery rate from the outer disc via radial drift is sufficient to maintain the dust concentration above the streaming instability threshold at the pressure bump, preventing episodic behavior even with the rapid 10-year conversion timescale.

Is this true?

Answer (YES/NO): YES